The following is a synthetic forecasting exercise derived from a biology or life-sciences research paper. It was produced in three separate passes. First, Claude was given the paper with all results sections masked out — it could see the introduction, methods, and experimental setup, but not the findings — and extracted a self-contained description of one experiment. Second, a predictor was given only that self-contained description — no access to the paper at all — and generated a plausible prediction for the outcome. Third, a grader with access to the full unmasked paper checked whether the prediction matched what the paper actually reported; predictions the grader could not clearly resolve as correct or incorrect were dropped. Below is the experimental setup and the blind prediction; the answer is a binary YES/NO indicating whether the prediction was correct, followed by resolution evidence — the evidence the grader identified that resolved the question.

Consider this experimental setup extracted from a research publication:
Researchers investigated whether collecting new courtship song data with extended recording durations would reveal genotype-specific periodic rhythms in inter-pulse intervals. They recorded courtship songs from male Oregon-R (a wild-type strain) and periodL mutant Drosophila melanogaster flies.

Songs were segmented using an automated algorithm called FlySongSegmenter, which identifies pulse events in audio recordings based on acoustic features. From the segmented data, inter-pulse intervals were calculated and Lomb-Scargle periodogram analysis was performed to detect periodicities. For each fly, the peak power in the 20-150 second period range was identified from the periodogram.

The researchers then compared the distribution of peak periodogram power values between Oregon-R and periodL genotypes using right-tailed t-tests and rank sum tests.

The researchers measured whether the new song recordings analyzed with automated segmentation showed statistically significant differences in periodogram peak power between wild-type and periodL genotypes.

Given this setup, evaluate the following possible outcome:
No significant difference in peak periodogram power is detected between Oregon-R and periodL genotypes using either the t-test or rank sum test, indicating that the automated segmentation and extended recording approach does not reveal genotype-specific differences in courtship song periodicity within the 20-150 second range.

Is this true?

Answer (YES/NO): YES